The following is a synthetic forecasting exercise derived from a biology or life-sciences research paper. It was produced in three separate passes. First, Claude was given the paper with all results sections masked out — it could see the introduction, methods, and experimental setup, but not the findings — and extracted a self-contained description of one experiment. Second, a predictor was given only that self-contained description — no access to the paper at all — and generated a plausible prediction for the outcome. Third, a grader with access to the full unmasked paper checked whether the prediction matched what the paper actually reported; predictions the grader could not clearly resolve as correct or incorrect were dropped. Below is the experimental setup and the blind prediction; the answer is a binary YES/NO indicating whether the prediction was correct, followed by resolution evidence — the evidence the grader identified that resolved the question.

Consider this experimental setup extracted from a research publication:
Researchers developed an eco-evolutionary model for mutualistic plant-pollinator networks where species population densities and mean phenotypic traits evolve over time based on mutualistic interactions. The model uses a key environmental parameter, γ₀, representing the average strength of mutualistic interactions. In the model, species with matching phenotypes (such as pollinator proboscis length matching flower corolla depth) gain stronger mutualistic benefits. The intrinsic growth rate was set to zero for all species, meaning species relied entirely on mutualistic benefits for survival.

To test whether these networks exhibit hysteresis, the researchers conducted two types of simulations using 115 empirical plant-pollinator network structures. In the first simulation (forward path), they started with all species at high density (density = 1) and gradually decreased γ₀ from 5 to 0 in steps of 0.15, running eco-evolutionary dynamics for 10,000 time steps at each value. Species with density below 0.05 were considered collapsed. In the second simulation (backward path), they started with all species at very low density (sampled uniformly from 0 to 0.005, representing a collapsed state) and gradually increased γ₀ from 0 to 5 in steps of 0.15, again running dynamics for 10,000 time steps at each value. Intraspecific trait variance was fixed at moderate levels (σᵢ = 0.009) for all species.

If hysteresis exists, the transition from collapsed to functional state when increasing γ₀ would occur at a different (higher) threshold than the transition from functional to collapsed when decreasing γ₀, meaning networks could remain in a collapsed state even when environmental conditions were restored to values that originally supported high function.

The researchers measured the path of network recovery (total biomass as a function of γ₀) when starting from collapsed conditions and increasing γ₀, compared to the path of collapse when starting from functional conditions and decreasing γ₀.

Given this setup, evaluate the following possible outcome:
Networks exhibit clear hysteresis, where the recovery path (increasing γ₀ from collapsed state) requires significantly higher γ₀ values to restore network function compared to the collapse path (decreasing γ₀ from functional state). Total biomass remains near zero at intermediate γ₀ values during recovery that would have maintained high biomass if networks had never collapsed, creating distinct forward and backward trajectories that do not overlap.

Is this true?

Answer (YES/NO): NO